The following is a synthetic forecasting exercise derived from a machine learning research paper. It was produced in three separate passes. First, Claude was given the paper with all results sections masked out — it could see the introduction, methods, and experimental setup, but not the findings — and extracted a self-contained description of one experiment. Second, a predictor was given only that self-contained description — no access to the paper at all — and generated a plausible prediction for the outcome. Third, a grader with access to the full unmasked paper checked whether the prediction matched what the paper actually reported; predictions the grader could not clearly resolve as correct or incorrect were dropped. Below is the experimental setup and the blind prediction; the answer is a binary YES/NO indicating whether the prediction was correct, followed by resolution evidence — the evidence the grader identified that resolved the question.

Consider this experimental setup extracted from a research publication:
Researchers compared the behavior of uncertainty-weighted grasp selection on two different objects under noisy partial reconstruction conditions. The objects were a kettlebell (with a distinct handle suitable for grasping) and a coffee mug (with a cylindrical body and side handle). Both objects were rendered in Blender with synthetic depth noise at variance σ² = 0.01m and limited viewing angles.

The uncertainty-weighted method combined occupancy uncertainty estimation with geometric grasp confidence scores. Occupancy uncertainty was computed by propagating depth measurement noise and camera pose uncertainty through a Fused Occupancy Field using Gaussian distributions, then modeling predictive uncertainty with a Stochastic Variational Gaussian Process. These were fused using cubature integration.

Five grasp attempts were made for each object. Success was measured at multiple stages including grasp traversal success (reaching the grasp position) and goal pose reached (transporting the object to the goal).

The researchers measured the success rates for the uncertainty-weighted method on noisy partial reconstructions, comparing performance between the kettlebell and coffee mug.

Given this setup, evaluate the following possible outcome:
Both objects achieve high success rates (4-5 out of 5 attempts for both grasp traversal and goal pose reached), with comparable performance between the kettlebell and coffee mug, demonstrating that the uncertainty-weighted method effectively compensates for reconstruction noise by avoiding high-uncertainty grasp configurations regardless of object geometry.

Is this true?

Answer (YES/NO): NO